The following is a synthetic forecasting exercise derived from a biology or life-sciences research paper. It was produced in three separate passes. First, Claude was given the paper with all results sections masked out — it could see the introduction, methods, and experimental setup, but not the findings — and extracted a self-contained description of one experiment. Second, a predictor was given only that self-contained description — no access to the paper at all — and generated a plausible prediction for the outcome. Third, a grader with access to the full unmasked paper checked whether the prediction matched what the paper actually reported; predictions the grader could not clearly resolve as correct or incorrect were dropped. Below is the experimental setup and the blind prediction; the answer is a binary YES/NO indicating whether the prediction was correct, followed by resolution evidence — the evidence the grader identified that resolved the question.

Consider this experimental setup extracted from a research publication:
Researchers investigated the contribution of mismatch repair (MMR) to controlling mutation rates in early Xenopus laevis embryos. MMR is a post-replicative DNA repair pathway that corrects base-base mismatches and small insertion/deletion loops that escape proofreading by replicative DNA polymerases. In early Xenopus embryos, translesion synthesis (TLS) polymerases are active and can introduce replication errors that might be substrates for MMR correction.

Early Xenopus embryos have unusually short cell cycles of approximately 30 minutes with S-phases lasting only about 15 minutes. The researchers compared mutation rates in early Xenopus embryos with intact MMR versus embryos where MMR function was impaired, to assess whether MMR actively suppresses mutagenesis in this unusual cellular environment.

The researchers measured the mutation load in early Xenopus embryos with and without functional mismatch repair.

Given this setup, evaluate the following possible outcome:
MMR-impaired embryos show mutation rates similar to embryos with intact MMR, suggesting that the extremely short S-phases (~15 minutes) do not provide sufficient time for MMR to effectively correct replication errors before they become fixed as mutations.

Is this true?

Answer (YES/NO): NO